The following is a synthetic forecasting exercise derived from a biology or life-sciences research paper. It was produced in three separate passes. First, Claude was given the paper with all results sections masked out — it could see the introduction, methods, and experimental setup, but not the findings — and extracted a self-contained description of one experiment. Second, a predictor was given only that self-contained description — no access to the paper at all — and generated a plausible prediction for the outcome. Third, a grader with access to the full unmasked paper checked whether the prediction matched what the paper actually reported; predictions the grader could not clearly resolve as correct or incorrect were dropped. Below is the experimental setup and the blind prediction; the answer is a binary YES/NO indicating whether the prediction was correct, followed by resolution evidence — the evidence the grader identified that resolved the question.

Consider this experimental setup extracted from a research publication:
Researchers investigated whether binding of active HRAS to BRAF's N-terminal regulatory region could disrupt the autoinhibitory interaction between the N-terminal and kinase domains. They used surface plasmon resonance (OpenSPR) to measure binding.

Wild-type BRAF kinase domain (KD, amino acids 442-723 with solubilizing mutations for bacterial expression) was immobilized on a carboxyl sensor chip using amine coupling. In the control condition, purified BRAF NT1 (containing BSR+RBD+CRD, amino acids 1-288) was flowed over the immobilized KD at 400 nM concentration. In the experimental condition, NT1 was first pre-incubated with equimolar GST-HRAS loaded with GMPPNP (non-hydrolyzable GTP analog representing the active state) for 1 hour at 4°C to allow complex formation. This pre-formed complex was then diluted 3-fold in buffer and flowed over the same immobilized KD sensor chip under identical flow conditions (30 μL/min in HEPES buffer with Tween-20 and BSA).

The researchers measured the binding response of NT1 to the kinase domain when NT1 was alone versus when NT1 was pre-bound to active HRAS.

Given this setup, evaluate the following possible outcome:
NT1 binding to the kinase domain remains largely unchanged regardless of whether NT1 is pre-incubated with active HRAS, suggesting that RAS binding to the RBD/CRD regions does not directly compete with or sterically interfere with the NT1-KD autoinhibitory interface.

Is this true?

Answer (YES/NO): NO